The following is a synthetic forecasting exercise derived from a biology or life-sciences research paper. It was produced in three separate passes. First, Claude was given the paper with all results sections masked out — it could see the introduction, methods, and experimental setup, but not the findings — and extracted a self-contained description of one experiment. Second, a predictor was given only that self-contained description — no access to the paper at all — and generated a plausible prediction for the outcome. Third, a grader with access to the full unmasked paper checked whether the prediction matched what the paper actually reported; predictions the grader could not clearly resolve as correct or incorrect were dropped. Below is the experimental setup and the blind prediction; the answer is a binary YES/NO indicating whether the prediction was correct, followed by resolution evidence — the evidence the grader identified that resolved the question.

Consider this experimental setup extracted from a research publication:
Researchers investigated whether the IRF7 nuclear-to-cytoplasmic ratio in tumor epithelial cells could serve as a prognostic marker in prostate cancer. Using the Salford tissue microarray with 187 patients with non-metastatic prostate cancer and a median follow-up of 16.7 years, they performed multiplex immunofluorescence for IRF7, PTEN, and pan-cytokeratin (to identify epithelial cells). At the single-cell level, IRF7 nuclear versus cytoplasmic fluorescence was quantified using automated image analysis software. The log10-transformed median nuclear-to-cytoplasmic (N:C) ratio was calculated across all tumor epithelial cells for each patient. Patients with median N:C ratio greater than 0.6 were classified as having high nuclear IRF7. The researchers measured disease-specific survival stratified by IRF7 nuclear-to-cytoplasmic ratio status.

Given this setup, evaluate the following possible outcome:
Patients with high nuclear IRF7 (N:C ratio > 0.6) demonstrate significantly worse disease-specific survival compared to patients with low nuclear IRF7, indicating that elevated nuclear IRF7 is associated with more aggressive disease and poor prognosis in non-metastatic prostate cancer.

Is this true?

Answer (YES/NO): YES